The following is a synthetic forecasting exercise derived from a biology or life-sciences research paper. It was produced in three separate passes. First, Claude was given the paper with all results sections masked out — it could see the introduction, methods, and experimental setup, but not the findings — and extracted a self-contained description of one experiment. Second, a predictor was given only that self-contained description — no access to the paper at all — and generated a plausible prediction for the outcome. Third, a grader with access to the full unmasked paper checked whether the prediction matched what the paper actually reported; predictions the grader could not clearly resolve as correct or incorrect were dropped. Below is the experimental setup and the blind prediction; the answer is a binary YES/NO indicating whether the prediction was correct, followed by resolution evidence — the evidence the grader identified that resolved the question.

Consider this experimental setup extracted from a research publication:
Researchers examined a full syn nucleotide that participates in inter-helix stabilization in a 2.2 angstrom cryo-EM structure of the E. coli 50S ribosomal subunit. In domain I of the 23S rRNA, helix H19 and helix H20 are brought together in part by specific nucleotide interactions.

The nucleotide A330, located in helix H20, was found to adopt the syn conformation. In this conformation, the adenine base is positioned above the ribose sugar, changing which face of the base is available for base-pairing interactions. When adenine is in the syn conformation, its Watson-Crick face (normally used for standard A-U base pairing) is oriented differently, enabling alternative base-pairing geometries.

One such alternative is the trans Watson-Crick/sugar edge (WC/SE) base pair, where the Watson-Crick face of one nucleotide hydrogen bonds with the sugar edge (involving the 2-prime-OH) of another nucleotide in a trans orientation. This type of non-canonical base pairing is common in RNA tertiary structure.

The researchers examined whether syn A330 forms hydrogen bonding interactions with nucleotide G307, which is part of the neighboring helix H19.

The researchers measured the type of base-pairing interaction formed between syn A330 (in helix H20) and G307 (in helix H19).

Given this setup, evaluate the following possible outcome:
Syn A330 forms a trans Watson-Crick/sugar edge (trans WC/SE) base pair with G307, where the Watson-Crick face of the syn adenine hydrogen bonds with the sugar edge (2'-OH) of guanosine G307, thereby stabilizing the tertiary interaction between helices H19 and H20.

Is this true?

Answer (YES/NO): YES